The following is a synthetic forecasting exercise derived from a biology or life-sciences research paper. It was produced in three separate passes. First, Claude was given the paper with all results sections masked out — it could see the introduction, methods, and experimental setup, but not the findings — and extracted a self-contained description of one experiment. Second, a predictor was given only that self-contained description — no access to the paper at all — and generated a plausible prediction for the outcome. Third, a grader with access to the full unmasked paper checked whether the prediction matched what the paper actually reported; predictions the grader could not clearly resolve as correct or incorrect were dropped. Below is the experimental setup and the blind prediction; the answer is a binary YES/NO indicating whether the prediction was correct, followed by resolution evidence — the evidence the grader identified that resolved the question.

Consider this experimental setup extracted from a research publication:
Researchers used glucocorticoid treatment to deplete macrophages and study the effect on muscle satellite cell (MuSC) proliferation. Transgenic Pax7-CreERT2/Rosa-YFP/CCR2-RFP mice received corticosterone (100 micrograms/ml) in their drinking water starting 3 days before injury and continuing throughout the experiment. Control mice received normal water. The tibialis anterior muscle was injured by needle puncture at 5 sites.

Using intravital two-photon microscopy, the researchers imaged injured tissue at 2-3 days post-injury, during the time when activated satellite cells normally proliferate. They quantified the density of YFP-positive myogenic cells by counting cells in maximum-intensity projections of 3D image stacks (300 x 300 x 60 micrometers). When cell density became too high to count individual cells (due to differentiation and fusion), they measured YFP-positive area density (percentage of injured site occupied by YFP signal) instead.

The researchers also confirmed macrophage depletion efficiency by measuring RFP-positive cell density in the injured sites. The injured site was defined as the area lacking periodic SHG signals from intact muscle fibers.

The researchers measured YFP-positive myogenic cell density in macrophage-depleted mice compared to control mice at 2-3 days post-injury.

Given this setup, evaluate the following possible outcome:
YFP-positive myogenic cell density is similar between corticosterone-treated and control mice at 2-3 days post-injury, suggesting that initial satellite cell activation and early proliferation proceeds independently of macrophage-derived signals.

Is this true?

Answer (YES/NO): NO